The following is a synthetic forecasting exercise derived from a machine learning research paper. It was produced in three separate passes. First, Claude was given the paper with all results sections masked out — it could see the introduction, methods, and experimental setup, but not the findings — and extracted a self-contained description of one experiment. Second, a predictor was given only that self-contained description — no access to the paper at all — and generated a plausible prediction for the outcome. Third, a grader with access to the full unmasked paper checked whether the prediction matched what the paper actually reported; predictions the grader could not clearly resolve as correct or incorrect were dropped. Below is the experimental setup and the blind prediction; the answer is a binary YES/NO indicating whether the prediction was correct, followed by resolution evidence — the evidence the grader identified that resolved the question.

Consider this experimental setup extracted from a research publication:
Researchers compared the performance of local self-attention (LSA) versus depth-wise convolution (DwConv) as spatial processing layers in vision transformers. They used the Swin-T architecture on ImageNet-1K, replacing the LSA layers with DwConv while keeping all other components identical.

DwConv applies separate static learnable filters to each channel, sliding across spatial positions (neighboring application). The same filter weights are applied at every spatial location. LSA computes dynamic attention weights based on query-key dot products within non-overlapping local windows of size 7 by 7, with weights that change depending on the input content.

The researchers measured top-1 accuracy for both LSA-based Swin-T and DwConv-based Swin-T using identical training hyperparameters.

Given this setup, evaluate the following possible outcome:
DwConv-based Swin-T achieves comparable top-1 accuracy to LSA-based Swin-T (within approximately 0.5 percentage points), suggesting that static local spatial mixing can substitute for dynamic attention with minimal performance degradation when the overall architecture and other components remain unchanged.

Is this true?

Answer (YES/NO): YES